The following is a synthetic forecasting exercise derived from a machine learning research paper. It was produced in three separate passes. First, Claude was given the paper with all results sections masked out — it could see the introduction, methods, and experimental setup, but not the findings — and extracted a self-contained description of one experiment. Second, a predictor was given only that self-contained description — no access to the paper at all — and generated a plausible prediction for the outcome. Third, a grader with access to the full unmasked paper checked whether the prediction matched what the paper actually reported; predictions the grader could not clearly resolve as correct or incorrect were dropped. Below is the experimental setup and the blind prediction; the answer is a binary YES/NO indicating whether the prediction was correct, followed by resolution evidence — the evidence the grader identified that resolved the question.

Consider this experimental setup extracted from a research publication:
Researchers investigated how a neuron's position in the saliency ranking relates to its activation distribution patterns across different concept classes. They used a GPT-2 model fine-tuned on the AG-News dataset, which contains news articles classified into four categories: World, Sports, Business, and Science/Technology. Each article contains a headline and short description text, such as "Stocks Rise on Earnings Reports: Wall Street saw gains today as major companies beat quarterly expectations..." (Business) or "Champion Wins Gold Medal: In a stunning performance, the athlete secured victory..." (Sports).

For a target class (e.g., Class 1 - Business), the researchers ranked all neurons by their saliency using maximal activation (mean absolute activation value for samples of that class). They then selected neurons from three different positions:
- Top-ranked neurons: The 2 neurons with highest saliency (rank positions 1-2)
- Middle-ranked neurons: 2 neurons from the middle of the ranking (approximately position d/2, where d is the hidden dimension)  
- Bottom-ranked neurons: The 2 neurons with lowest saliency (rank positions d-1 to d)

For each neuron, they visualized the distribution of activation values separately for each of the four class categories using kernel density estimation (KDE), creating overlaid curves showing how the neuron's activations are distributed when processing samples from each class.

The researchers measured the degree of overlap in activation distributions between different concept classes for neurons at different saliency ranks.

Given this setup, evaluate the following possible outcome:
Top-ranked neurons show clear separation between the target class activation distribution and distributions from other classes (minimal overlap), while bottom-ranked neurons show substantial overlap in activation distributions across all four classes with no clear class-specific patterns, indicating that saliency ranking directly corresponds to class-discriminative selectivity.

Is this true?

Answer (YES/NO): YES